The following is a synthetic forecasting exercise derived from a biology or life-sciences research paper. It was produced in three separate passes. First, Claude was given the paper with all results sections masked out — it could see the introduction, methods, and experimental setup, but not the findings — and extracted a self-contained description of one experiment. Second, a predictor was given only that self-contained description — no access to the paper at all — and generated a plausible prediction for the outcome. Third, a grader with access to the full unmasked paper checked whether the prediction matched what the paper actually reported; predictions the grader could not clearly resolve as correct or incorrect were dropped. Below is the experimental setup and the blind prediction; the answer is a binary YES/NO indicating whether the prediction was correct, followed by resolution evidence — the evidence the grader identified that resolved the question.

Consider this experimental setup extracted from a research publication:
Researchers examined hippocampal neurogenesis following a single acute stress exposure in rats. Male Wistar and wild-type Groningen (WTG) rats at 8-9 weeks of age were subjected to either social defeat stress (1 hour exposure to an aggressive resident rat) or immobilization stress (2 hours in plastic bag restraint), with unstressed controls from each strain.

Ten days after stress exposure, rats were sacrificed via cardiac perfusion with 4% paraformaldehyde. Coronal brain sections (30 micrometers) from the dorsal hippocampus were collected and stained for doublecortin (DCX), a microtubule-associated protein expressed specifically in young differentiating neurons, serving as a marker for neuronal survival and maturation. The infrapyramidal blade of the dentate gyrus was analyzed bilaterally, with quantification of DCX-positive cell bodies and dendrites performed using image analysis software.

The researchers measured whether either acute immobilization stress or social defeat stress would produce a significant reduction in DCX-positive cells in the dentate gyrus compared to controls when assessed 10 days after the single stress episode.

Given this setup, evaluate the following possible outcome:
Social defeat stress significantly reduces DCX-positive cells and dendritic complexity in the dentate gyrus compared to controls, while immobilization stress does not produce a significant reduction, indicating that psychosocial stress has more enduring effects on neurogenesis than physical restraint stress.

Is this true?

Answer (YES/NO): NO